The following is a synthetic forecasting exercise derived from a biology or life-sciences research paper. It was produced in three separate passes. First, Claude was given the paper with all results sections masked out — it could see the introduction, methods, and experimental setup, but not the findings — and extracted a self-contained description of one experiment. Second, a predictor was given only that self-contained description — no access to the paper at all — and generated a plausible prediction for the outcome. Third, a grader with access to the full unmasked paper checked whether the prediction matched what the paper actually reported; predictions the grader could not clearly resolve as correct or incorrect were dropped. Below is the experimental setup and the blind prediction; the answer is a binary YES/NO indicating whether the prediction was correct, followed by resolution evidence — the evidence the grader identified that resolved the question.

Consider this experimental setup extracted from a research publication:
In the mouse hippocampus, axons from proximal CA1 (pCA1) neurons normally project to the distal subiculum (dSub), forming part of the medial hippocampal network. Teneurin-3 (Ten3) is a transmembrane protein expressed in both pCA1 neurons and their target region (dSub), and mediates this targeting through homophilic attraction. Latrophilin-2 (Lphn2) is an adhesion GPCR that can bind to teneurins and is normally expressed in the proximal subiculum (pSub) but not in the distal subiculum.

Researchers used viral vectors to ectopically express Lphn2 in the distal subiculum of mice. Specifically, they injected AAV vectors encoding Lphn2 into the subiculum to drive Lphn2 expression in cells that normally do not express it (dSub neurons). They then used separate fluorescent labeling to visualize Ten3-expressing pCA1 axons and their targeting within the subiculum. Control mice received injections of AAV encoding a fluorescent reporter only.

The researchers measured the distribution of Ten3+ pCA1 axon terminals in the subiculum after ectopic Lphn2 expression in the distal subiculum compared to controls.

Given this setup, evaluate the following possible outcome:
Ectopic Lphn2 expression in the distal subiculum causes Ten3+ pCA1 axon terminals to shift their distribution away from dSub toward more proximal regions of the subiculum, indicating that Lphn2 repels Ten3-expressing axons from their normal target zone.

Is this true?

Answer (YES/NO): YES